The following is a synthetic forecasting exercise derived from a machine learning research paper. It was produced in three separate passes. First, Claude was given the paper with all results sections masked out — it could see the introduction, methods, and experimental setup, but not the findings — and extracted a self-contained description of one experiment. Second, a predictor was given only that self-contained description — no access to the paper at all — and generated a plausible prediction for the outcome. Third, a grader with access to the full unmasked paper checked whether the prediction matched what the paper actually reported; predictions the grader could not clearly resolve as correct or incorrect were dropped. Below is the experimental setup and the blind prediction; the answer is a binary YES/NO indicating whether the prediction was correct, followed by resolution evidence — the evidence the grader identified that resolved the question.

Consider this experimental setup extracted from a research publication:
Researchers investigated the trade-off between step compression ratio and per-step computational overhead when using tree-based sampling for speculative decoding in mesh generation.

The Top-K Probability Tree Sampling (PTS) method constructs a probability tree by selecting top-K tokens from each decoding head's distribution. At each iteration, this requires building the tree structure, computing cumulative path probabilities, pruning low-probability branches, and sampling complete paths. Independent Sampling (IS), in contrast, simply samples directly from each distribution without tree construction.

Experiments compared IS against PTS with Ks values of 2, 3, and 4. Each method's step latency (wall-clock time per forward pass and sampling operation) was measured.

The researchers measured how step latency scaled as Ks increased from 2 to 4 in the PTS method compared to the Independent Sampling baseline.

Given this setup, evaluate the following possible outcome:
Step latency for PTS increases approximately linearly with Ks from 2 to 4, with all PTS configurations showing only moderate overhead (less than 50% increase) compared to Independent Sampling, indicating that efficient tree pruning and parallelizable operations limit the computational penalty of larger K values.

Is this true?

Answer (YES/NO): NO